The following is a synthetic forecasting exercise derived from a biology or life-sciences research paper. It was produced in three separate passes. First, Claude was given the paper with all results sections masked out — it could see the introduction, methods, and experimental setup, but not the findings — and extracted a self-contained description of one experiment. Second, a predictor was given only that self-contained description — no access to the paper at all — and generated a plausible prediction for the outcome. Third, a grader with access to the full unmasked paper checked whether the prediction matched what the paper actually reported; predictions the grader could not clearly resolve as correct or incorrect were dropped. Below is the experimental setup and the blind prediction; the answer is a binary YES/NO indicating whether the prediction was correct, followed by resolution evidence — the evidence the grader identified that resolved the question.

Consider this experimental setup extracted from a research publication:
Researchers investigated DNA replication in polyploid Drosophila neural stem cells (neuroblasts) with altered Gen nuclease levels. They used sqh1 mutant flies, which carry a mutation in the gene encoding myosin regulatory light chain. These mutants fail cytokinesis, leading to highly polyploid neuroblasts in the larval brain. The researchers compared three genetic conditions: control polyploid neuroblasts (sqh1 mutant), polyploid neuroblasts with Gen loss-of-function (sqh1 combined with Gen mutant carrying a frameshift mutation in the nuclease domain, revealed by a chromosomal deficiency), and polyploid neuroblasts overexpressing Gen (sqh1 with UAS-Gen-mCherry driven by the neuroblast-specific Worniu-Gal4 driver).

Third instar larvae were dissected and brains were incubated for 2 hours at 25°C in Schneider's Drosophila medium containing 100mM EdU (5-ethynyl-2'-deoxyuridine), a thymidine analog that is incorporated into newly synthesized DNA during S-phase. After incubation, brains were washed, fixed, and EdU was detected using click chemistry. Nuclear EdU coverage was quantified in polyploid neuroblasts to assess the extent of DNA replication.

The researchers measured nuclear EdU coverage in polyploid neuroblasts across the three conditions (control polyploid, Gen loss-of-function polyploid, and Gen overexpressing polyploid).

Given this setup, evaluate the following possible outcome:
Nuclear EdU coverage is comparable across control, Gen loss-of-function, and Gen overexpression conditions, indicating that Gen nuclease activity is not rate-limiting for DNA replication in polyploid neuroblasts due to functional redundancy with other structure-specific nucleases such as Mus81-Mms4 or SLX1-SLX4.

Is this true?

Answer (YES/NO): NO